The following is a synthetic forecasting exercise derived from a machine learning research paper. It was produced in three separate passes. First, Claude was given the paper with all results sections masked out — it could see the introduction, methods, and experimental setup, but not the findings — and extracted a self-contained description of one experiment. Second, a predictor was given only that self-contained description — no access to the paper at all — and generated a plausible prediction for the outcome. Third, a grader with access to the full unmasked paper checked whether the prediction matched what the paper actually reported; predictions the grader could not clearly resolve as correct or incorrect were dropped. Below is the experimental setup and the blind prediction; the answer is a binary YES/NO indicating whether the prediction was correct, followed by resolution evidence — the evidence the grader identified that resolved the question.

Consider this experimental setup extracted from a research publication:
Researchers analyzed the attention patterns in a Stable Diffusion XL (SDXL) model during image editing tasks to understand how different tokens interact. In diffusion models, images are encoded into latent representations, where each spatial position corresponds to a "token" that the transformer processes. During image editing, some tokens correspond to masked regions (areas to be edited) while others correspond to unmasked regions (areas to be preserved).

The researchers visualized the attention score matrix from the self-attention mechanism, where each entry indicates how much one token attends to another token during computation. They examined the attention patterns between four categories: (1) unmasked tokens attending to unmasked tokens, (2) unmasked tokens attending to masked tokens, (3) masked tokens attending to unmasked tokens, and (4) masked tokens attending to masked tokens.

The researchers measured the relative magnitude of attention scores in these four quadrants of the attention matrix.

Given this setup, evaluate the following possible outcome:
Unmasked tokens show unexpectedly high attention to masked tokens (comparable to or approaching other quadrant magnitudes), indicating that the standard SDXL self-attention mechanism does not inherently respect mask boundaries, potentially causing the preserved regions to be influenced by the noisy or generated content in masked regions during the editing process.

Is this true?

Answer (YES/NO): NO